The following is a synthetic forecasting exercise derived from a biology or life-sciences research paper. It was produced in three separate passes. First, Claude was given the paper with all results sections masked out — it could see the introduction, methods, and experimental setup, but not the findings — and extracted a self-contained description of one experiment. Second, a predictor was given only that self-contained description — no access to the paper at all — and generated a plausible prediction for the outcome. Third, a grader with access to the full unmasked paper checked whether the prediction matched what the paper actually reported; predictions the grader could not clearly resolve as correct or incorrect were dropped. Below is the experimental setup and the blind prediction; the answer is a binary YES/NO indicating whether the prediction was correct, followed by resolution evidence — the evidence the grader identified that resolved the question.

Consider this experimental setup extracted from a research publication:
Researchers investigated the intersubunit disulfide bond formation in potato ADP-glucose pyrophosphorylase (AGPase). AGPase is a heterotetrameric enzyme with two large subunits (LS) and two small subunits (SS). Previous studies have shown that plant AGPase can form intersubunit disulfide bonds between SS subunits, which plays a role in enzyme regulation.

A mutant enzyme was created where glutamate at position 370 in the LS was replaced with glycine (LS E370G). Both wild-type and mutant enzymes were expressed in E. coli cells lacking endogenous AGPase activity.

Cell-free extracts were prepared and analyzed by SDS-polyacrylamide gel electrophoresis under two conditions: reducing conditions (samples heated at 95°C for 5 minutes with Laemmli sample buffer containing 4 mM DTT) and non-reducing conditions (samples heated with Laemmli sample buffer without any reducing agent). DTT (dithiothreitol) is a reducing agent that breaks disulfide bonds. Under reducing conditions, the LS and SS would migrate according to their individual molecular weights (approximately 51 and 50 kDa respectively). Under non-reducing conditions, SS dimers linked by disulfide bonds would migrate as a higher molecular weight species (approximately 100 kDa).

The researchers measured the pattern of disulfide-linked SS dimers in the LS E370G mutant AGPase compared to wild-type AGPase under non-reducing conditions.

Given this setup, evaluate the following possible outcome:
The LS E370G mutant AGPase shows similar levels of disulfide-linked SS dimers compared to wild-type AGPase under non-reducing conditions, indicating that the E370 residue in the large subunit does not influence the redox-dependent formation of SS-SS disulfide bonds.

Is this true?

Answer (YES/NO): YES